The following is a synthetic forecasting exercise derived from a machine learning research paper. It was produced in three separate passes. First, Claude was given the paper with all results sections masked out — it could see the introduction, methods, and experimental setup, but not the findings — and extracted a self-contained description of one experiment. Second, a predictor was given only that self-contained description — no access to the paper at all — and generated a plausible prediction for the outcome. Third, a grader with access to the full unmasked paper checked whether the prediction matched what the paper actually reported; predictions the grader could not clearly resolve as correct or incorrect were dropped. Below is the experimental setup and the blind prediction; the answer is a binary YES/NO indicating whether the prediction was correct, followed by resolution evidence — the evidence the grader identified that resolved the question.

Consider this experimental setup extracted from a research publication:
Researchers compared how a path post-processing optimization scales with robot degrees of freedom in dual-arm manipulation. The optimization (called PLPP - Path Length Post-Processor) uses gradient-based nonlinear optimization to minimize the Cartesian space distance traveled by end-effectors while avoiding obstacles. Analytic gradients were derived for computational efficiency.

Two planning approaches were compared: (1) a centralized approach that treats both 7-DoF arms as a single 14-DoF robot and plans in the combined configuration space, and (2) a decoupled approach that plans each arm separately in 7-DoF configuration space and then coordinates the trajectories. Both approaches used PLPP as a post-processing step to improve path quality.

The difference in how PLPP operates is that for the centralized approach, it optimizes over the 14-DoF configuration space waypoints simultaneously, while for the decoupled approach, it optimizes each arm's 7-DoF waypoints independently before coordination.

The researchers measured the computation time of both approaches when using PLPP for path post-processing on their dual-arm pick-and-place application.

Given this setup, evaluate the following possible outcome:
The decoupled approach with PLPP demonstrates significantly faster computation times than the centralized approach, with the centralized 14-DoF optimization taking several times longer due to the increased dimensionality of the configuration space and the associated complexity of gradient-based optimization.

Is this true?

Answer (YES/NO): YES